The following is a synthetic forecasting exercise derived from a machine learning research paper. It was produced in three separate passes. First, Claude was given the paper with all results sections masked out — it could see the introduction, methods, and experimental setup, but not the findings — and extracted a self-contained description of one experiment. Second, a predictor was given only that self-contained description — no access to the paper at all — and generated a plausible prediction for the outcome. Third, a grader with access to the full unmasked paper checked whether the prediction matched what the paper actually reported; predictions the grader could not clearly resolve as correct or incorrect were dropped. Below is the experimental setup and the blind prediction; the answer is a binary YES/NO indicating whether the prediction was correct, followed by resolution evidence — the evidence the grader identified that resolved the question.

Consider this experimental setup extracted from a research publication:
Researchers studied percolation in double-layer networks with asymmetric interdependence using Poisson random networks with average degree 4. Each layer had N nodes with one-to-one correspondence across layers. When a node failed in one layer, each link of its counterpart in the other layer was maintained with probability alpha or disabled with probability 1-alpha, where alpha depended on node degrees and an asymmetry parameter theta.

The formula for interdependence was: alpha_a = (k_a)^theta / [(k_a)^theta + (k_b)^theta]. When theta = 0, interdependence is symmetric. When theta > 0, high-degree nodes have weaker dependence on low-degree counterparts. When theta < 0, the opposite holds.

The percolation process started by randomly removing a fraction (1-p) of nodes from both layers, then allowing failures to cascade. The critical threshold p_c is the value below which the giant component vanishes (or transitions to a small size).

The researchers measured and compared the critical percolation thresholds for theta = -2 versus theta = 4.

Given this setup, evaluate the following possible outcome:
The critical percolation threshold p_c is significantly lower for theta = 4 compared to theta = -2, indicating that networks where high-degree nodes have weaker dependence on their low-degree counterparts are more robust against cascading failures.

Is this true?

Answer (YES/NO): YES